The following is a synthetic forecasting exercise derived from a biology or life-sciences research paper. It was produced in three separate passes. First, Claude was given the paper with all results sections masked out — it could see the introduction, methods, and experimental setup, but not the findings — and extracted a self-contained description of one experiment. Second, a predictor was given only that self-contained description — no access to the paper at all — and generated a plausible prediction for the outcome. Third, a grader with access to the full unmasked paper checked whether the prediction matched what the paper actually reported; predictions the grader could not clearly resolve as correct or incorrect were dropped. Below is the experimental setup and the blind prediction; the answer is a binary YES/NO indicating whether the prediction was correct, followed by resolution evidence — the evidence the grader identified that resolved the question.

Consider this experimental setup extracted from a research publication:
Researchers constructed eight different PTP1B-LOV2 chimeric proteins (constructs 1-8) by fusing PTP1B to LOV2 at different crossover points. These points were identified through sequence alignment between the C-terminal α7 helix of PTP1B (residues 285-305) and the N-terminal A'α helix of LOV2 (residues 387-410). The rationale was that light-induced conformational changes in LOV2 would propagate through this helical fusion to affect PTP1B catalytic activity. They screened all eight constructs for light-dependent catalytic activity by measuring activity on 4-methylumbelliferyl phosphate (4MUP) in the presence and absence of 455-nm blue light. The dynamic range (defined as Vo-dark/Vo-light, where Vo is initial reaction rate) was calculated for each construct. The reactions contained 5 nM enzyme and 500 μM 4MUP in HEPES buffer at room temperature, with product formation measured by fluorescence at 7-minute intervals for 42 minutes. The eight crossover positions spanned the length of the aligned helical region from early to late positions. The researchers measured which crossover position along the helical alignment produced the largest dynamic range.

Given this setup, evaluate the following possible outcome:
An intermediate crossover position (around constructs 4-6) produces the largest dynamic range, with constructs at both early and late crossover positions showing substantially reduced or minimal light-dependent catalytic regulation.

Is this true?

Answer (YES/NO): NO